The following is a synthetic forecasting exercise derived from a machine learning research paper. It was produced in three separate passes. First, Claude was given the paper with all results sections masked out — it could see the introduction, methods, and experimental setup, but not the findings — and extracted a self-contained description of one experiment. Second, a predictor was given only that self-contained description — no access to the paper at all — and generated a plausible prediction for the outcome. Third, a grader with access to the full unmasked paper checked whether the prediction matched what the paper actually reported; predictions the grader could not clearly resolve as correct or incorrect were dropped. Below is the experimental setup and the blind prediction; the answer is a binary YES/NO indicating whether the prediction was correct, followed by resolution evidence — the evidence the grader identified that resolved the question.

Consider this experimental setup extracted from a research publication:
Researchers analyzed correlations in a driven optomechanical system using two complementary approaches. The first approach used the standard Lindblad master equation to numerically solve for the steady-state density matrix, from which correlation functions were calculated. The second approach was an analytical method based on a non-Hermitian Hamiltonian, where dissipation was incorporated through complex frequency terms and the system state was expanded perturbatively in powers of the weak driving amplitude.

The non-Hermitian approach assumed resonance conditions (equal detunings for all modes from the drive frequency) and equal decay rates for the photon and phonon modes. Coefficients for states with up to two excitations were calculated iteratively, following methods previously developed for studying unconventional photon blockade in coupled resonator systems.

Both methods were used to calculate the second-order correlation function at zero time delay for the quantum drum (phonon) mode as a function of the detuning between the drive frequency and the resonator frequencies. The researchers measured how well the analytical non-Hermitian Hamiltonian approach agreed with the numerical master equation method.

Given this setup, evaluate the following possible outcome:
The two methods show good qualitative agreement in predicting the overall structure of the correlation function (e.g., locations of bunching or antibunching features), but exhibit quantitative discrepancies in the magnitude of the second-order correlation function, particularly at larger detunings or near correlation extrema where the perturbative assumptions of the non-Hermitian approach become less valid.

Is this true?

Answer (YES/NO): YES